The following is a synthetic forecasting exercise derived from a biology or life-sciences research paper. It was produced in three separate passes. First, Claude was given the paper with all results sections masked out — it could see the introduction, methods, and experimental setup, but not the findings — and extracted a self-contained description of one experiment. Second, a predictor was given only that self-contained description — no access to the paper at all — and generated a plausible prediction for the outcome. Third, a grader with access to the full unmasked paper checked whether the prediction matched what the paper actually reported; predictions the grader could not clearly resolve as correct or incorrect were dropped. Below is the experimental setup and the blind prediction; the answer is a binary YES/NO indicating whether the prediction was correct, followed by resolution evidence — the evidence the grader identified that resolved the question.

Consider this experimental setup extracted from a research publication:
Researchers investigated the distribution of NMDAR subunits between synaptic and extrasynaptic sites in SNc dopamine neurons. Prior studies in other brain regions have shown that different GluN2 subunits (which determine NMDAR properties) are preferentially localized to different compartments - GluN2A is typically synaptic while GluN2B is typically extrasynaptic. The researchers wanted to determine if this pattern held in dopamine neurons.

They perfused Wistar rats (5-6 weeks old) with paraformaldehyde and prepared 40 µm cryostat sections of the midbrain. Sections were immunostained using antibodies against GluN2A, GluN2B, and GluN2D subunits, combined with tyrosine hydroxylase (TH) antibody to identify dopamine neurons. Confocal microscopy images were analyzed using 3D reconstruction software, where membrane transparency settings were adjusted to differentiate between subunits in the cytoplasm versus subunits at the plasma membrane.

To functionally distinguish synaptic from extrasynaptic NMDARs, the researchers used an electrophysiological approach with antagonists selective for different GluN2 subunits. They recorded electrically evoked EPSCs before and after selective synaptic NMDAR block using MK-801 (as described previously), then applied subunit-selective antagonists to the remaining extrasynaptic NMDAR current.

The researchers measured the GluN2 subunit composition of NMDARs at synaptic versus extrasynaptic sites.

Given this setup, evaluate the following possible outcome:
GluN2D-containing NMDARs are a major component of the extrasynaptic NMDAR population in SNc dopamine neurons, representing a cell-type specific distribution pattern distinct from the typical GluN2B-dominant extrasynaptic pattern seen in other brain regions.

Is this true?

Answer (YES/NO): YES